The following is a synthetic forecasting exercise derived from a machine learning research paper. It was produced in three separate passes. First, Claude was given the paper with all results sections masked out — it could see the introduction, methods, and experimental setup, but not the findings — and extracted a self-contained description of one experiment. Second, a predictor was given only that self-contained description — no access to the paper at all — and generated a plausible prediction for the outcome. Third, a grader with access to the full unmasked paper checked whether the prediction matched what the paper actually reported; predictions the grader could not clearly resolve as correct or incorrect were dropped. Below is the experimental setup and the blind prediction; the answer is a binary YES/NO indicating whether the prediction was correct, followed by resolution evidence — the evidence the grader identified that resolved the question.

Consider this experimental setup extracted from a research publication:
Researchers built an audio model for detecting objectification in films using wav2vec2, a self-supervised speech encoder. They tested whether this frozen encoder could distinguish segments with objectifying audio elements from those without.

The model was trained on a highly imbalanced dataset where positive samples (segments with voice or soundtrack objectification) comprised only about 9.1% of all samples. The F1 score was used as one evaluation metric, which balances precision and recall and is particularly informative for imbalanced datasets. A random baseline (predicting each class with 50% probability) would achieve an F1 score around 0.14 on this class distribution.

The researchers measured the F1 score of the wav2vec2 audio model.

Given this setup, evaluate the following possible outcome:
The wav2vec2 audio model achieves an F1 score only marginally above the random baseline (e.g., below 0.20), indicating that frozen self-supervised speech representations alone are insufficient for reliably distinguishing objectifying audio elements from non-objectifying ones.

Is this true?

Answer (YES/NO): YES